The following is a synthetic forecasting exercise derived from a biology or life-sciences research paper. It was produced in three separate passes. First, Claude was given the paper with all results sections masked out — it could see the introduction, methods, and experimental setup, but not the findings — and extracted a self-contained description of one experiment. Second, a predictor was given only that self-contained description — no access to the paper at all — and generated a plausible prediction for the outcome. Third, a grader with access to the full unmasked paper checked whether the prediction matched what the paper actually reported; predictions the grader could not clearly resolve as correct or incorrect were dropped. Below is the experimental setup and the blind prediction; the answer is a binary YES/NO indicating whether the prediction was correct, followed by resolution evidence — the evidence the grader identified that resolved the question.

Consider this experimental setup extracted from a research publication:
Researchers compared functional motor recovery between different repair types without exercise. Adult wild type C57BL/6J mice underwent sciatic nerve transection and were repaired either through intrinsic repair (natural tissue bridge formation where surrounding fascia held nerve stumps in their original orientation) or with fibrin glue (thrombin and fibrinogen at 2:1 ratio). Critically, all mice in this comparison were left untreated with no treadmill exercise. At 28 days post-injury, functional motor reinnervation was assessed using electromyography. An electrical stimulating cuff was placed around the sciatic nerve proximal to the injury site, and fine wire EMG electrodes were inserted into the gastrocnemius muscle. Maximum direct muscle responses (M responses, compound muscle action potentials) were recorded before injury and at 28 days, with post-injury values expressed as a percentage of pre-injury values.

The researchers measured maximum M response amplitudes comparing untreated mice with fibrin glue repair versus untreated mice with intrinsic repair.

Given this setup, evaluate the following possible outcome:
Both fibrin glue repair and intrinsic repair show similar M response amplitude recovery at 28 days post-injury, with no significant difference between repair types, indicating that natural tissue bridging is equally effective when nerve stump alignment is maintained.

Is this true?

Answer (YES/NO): YES